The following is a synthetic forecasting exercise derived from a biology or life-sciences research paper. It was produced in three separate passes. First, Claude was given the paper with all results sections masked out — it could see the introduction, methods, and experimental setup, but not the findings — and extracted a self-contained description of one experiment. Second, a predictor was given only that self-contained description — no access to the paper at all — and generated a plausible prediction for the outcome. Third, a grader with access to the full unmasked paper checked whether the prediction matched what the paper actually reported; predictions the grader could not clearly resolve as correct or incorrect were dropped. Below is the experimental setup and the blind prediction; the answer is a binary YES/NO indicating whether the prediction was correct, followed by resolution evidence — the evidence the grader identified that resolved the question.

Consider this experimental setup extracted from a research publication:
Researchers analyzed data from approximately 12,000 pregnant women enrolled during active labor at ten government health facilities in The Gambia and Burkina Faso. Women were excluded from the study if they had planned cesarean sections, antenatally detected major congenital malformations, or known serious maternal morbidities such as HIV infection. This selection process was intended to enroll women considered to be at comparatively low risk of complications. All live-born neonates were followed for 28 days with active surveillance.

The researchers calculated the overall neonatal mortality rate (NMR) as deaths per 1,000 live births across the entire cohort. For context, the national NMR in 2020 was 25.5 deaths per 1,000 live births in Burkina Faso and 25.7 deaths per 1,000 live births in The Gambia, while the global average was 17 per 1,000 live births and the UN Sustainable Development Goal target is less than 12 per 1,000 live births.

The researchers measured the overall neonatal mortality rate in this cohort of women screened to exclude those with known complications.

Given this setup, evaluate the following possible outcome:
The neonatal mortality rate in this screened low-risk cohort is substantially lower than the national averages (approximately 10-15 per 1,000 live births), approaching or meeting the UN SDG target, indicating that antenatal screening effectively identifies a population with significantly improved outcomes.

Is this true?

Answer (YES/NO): YES